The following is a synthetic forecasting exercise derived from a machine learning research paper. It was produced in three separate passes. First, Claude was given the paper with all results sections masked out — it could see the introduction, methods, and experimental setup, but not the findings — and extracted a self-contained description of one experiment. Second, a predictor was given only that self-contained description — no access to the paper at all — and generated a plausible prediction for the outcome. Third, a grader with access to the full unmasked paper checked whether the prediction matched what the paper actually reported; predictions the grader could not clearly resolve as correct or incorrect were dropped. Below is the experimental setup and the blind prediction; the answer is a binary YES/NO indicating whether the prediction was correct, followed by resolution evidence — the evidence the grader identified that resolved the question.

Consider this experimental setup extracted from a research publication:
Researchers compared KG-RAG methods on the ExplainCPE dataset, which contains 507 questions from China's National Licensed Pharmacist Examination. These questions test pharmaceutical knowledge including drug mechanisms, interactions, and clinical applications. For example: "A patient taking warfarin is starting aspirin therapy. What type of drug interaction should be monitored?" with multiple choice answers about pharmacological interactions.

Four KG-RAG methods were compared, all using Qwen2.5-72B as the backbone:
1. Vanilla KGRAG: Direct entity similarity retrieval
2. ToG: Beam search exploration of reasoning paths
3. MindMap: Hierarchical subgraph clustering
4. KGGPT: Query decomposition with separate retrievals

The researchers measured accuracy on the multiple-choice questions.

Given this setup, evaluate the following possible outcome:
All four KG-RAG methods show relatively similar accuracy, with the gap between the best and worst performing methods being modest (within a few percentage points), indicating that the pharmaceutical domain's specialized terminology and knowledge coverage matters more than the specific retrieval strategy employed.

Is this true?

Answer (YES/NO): YES